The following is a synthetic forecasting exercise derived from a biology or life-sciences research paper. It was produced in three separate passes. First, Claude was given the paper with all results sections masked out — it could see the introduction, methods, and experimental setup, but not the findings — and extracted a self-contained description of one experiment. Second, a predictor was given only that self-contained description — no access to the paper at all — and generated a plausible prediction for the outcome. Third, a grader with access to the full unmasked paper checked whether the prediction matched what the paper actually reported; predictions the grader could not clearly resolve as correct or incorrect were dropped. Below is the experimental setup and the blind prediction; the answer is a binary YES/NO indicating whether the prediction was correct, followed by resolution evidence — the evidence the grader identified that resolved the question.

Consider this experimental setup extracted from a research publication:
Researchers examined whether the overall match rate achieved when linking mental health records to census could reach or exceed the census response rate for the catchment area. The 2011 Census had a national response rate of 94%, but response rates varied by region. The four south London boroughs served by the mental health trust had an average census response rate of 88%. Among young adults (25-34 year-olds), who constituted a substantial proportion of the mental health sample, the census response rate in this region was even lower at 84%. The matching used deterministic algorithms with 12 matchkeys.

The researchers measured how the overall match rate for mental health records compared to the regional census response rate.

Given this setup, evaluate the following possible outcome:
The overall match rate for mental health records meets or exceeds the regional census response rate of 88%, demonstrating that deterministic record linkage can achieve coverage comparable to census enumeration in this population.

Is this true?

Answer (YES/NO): NO